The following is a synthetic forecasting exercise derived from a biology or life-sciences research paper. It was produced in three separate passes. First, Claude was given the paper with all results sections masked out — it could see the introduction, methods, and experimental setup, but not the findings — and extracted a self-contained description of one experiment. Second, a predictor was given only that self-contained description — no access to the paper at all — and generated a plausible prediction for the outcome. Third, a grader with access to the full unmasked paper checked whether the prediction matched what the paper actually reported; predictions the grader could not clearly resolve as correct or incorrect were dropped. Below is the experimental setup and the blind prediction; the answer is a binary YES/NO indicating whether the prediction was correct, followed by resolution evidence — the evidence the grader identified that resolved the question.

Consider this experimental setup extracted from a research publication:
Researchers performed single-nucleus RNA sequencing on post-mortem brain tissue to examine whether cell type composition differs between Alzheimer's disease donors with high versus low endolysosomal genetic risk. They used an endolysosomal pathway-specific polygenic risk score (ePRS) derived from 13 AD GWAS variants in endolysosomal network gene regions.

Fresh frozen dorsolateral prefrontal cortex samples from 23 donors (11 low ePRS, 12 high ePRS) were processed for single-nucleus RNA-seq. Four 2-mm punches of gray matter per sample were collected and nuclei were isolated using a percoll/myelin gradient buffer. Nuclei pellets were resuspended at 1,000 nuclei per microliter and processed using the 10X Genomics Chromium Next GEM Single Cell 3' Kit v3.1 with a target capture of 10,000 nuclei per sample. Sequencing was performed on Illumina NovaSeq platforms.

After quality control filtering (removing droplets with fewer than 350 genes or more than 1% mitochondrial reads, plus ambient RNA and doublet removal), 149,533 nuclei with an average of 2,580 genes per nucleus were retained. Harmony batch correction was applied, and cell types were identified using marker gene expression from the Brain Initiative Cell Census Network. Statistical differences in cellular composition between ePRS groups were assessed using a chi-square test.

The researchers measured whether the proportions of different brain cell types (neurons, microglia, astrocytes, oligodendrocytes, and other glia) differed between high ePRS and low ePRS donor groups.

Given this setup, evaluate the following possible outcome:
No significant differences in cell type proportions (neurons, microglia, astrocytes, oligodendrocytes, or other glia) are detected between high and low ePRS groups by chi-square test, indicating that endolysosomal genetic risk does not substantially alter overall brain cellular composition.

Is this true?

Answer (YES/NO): NO